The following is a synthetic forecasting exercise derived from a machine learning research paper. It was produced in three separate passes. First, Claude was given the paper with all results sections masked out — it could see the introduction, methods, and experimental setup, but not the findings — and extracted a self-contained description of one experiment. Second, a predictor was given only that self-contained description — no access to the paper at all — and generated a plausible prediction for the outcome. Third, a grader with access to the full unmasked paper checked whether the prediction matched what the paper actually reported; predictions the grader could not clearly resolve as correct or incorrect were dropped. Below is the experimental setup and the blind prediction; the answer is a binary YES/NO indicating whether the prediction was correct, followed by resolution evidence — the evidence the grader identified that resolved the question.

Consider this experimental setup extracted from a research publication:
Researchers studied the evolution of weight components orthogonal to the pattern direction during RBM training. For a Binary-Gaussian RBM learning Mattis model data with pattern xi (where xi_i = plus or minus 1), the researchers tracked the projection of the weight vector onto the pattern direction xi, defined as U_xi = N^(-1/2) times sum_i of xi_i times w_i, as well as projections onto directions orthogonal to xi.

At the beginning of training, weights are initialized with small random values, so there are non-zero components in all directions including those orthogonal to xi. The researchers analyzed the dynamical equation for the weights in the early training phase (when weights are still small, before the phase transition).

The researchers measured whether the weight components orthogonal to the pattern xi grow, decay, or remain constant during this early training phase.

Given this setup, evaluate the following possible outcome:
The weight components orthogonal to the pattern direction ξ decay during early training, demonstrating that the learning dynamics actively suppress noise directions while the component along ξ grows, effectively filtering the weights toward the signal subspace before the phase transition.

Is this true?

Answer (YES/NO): NO